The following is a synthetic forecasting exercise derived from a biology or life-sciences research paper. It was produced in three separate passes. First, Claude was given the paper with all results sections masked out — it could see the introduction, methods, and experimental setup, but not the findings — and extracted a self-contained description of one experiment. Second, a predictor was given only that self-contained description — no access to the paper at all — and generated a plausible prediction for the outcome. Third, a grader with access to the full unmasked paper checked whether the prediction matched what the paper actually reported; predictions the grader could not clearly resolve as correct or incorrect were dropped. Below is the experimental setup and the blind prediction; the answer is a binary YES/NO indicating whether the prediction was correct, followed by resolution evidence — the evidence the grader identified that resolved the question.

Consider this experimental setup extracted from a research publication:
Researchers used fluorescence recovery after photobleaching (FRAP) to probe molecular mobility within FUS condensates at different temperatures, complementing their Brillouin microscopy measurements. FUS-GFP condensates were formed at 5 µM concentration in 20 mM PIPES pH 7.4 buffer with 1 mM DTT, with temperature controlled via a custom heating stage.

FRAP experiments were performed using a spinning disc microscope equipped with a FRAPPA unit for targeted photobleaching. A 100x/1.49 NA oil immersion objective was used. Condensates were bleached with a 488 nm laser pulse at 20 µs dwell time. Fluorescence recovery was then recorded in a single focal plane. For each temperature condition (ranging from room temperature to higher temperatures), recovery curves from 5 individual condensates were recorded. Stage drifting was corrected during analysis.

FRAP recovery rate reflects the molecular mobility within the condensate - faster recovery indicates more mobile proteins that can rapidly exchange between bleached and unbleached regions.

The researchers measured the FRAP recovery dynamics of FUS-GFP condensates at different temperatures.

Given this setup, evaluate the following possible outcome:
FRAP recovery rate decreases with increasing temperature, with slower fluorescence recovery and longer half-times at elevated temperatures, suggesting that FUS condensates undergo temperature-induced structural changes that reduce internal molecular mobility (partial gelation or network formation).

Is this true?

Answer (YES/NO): NO